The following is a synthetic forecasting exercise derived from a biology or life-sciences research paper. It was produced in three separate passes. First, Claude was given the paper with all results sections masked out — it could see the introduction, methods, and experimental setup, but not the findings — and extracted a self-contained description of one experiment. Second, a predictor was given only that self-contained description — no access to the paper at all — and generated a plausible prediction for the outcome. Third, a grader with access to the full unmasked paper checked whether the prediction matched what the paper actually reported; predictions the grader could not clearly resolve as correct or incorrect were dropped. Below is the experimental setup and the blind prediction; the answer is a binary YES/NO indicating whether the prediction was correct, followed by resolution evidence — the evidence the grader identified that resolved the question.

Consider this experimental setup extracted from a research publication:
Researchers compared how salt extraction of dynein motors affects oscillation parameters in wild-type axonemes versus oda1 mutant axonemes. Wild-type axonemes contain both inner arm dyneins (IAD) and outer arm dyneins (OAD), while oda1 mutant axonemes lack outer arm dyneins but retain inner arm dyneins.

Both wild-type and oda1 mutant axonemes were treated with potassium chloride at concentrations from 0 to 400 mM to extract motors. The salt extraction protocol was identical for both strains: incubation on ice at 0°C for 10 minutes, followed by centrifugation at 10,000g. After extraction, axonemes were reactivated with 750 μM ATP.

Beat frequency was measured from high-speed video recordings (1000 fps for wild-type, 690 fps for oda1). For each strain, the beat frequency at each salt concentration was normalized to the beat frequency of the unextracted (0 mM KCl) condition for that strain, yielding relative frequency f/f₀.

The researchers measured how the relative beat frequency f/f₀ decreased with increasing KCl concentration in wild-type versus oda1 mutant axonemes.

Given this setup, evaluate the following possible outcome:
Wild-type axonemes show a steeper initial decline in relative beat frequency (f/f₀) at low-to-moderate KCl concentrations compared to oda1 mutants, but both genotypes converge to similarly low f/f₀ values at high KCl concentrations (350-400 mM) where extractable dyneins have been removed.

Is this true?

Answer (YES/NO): NO